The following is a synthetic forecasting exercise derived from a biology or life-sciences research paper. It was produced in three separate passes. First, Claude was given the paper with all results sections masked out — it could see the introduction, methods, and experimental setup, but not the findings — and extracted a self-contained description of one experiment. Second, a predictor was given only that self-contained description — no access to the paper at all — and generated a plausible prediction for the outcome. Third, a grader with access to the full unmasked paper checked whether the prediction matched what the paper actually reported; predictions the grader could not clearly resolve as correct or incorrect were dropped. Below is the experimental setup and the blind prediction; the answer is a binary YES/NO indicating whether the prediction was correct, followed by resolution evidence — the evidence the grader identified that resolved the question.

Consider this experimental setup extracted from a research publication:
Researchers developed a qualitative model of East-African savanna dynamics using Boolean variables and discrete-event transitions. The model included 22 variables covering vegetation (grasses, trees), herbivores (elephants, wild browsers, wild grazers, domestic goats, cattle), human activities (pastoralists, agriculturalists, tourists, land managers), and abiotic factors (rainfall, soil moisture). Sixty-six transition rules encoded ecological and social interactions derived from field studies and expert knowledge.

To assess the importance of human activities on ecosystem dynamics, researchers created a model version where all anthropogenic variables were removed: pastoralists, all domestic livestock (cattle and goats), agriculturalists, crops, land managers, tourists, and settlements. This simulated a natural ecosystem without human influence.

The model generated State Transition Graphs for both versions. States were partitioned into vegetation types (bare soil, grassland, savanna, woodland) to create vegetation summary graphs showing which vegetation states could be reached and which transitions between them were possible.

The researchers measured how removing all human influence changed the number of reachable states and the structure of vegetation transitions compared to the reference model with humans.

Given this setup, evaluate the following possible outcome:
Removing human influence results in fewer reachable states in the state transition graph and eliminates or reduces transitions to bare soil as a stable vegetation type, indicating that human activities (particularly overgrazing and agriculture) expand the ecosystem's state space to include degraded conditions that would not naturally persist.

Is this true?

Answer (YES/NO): NO